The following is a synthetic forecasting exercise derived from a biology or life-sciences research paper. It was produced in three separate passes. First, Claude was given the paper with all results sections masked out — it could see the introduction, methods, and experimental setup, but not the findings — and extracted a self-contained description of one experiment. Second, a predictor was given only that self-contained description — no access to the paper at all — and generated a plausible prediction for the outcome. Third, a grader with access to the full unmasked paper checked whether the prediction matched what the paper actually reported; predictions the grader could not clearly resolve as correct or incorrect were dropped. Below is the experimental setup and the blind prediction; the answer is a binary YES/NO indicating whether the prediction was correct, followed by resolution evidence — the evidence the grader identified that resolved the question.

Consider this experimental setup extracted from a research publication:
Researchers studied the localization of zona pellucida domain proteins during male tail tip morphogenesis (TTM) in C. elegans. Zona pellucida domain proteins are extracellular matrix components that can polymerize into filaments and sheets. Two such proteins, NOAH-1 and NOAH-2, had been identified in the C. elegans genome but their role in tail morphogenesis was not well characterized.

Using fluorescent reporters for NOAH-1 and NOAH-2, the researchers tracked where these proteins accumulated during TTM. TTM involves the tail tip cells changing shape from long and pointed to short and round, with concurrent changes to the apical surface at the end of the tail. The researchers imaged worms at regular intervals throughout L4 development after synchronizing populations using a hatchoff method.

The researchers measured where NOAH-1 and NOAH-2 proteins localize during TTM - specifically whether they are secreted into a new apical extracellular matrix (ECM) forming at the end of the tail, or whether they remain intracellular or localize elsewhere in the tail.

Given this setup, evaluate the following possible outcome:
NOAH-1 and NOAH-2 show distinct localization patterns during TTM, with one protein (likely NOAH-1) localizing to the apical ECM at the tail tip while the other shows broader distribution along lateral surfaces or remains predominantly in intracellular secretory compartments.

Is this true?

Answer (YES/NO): NO